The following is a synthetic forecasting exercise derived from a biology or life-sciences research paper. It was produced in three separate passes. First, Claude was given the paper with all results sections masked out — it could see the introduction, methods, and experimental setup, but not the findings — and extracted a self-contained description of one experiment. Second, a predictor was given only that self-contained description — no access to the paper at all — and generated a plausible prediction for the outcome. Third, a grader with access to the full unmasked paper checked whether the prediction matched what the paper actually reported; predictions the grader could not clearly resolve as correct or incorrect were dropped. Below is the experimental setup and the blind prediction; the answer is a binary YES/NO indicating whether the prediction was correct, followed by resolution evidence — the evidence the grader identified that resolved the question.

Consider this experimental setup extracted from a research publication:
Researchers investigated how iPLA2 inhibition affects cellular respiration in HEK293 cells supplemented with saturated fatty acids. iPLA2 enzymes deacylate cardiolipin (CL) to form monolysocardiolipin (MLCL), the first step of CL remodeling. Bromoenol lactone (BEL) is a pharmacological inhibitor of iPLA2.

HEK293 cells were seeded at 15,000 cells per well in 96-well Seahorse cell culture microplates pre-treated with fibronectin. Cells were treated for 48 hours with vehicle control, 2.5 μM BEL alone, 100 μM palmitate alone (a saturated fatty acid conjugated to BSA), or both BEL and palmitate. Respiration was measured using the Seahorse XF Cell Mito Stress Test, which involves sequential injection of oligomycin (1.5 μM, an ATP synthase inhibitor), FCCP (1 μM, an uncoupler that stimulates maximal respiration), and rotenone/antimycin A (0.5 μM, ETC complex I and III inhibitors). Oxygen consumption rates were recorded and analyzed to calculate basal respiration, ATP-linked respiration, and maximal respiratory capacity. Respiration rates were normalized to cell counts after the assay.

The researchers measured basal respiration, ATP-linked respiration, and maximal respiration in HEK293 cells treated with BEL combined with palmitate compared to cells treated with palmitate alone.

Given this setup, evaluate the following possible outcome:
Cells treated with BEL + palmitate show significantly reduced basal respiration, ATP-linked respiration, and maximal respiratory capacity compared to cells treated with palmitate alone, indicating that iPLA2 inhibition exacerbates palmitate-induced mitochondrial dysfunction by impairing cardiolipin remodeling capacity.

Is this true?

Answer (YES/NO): YES